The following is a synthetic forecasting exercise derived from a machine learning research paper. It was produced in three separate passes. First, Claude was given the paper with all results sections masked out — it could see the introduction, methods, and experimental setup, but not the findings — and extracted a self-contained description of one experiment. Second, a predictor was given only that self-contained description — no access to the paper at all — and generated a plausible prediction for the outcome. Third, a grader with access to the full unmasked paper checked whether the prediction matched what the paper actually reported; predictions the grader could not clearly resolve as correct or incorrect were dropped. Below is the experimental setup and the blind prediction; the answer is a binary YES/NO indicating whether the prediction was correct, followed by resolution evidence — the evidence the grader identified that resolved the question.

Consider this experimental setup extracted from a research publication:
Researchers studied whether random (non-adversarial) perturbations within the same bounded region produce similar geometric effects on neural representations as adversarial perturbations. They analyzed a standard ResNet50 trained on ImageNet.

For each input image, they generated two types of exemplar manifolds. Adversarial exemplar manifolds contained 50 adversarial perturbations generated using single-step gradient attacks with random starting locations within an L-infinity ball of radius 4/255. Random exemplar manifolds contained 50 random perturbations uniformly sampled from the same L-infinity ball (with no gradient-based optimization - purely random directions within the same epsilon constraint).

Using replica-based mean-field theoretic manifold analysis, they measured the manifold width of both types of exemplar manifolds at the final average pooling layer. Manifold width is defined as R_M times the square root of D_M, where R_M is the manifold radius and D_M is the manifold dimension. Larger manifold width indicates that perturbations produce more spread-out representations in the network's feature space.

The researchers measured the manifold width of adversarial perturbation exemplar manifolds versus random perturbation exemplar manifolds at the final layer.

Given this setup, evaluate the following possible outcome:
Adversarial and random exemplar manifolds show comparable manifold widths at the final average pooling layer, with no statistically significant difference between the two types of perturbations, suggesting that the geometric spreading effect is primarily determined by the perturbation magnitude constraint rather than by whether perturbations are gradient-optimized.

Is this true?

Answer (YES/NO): NO